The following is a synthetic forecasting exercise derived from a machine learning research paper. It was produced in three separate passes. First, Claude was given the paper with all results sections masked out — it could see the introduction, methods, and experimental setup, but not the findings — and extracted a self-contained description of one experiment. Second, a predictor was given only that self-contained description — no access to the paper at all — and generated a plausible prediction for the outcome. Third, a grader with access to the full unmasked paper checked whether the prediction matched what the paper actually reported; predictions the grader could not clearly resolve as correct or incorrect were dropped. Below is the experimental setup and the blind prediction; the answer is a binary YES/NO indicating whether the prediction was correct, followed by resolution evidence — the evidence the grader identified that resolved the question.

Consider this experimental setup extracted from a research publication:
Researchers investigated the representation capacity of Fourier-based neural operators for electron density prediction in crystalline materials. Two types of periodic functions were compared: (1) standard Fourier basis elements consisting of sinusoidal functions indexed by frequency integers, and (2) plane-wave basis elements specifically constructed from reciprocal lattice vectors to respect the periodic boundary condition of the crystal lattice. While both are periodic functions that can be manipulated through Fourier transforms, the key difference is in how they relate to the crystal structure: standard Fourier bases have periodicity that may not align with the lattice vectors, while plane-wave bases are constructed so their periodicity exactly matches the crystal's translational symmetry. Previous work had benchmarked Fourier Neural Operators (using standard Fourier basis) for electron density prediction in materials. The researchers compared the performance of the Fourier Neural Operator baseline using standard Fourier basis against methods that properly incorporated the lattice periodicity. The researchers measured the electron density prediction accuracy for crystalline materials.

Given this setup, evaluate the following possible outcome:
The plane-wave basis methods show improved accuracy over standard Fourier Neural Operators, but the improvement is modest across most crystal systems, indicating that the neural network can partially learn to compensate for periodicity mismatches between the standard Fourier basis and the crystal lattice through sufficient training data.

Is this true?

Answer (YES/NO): NO